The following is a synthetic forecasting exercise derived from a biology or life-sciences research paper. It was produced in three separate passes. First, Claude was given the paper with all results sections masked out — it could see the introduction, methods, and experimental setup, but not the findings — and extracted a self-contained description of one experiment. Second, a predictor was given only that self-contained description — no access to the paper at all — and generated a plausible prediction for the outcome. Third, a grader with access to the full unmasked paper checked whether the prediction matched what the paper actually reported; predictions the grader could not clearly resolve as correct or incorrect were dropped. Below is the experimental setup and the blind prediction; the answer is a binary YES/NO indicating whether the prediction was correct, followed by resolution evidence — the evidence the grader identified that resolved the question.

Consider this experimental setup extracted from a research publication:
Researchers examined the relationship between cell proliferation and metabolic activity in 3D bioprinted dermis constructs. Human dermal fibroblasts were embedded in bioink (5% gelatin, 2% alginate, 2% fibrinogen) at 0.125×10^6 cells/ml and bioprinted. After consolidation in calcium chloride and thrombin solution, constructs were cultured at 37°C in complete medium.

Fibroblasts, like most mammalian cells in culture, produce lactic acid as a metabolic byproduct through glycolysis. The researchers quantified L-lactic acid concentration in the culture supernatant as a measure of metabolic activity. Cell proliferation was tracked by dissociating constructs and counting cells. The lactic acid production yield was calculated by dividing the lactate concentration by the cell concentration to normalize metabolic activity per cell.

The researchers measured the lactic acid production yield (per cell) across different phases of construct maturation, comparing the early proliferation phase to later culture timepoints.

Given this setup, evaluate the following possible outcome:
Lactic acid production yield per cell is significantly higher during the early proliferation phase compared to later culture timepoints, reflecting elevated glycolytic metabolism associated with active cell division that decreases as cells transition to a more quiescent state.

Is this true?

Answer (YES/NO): NO